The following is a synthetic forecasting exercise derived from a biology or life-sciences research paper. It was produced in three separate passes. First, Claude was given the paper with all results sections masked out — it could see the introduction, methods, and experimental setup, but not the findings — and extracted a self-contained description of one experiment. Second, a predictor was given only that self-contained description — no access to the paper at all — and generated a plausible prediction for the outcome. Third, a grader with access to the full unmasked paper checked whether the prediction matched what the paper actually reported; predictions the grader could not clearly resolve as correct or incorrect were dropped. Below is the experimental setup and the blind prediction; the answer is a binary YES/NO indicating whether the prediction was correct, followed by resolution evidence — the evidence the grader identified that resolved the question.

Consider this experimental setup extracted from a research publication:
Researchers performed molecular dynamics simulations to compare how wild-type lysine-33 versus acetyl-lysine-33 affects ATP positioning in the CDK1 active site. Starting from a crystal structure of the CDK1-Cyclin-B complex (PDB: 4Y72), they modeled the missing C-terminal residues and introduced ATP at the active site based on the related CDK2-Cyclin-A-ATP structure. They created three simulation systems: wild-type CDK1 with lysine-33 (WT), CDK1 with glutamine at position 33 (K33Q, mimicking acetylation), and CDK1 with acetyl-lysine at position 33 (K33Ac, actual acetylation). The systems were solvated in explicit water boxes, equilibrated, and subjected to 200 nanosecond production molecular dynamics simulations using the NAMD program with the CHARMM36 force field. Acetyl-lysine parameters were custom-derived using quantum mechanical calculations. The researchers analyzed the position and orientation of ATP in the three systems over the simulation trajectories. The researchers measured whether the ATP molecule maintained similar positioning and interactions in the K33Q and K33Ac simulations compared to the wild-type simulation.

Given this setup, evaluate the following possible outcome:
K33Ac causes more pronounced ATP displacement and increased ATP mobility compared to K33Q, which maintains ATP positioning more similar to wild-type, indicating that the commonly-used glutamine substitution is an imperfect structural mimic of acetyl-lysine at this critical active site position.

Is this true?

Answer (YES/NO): NO